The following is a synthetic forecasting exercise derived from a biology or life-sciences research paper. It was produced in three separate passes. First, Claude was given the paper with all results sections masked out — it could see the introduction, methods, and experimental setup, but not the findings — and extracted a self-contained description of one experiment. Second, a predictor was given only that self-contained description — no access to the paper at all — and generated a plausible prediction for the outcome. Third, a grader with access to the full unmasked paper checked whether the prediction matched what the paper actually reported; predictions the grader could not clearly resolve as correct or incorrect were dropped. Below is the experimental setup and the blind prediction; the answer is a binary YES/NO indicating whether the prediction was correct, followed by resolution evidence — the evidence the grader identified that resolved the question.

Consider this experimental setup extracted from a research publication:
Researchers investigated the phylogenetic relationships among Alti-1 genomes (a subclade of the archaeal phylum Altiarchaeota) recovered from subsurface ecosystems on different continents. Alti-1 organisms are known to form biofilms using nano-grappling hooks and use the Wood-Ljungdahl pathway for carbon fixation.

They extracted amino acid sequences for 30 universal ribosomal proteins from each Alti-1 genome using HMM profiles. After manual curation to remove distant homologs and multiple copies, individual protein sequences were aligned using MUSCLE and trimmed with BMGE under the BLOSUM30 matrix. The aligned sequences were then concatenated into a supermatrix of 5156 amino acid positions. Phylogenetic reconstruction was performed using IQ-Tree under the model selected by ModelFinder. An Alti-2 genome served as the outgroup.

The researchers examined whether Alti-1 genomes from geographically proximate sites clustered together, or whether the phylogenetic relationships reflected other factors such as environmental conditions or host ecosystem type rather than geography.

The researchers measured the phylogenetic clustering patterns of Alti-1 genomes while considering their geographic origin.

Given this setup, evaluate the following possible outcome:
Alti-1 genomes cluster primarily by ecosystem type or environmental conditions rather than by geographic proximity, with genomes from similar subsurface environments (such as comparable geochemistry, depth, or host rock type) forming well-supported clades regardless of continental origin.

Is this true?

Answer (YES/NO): NO